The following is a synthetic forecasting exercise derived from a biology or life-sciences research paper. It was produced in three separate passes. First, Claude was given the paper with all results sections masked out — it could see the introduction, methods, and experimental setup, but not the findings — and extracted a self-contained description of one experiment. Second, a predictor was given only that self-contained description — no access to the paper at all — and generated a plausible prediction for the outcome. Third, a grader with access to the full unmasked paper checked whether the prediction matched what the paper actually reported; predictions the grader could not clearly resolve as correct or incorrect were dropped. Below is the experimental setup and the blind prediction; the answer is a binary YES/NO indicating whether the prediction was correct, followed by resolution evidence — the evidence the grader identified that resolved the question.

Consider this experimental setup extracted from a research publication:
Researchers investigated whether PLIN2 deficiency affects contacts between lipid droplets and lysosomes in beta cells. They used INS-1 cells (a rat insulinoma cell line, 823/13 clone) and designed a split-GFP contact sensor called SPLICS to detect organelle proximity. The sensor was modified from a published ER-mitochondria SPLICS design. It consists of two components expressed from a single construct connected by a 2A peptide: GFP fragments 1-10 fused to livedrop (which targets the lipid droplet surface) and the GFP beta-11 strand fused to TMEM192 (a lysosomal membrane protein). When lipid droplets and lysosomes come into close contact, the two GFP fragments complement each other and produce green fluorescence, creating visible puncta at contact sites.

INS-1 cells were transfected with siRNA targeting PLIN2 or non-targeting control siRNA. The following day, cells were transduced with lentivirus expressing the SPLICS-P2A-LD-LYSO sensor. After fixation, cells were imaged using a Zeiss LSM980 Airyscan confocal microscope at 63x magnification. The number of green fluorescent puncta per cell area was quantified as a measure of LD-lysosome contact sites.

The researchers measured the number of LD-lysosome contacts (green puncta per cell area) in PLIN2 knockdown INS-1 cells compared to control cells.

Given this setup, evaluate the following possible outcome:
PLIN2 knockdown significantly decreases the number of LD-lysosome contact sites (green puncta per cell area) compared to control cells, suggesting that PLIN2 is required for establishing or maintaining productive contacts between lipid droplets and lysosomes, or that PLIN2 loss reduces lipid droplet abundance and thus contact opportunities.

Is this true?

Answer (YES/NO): NO